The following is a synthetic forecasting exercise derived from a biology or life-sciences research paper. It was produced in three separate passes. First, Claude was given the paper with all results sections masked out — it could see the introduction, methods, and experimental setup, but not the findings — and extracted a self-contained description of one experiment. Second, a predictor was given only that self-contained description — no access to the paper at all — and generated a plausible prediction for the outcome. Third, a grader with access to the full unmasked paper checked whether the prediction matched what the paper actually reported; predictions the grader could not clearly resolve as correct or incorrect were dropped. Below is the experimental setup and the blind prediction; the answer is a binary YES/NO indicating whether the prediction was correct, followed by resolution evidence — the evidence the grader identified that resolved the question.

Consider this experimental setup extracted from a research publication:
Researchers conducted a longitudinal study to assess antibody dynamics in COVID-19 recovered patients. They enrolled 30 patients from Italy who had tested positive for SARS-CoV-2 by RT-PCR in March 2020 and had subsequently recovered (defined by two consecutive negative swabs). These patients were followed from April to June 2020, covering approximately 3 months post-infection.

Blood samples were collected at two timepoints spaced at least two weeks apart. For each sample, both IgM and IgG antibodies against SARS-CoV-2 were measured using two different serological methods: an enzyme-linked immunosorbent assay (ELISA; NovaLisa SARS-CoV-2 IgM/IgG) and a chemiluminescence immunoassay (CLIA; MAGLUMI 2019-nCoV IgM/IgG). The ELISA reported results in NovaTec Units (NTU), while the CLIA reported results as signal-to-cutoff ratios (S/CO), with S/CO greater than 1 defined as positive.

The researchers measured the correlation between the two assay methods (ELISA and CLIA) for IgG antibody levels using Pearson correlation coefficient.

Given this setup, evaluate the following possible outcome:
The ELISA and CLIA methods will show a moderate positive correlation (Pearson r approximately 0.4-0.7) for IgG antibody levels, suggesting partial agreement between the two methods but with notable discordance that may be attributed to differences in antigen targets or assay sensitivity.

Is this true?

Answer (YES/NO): NO